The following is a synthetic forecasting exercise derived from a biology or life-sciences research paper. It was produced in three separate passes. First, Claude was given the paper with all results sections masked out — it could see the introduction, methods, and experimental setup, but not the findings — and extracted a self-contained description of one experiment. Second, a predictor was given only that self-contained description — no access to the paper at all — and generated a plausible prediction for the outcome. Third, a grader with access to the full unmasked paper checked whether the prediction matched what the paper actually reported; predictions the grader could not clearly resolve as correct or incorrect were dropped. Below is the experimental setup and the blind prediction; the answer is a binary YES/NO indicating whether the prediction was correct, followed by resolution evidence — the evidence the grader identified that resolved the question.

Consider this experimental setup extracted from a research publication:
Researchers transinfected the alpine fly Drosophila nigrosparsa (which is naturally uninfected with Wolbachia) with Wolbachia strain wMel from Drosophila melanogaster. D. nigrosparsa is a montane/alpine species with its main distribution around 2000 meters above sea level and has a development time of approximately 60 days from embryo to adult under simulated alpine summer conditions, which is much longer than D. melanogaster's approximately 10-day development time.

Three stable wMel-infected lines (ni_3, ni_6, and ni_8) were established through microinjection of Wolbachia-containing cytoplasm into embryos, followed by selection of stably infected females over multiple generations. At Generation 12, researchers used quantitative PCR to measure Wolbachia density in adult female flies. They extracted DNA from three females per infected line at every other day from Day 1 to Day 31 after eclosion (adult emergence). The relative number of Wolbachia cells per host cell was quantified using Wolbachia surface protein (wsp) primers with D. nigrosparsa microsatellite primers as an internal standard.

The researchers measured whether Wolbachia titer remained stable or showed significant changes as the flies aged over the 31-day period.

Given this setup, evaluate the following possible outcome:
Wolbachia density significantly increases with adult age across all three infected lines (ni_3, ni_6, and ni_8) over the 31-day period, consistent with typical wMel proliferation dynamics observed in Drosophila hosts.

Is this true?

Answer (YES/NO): NO